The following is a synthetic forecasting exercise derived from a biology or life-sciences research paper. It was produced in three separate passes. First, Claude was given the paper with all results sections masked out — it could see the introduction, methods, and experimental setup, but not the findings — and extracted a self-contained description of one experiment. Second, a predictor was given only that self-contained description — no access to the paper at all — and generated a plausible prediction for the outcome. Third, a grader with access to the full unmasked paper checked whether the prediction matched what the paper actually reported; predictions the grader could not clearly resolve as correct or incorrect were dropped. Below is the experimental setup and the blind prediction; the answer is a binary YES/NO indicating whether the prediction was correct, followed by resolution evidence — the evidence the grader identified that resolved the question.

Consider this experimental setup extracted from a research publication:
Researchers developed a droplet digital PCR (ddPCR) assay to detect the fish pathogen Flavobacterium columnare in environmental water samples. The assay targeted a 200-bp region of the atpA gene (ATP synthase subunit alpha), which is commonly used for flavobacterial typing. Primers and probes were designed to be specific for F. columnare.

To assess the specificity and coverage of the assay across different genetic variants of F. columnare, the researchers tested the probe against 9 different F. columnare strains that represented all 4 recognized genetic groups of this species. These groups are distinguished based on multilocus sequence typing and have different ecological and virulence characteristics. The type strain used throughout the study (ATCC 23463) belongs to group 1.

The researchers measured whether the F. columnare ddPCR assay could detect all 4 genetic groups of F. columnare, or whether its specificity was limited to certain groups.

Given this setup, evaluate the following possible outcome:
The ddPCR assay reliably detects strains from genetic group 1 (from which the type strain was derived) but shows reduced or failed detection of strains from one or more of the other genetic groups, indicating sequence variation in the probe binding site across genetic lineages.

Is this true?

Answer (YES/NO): YES